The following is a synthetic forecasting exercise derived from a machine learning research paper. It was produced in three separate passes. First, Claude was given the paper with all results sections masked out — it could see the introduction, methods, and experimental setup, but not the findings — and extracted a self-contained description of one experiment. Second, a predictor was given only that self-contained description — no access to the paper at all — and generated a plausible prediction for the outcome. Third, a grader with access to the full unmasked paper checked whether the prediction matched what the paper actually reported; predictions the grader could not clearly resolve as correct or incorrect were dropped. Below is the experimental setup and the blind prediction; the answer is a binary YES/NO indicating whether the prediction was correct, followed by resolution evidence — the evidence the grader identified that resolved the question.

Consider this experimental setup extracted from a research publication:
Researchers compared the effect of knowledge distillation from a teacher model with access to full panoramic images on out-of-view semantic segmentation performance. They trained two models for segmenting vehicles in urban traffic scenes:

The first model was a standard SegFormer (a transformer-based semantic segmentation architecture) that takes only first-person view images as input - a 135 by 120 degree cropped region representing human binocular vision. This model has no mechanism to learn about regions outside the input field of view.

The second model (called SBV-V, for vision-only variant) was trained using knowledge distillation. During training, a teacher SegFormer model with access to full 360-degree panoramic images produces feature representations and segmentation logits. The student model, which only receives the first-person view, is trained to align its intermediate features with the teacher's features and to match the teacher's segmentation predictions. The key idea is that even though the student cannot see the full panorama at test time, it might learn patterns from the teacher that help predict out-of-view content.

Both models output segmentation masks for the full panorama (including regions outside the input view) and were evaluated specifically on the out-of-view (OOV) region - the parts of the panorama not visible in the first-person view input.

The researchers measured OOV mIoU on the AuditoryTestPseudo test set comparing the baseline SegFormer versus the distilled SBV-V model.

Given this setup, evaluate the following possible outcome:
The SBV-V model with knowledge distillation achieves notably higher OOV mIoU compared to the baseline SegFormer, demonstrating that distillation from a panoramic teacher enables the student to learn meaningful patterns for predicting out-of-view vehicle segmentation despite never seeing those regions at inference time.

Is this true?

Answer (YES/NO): YES